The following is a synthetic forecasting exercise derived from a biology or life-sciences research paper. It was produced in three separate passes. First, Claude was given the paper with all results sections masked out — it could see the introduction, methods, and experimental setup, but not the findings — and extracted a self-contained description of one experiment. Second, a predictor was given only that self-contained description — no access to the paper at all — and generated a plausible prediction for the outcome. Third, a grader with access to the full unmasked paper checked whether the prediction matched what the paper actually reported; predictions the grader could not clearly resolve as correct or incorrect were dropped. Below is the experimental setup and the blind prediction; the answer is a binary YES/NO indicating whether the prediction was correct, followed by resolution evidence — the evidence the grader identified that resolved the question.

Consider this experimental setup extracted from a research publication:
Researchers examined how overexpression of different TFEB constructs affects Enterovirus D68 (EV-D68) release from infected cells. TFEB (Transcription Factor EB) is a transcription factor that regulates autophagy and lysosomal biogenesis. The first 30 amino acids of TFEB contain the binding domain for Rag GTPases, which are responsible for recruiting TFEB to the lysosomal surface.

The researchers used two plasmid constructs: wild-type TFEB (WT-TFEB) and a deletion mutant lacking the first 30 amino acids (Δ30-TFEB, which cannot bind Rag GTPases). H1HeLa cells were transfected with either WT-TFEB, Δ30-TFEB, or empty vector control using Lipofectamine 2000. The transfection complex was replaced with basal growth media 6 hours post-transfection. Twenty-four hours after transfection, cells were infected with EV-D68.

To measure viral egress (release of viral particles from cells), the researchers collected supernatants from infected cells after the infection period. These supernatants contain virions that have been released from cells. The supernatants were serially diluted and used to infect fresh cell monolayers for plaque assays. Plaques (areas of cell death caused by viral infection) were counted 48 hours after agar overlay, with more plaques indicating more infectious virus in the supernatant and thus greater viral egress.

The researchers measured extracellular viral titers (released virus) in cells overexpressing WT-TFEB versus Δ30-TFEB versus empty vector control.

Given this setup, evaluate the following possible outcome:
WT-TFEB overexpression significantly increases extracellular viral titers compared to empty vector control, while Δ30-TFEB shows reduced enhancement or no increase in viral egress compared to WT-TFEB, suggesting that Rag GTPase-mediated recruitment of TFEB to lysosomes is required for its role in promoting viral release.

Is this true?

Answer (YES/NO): NO